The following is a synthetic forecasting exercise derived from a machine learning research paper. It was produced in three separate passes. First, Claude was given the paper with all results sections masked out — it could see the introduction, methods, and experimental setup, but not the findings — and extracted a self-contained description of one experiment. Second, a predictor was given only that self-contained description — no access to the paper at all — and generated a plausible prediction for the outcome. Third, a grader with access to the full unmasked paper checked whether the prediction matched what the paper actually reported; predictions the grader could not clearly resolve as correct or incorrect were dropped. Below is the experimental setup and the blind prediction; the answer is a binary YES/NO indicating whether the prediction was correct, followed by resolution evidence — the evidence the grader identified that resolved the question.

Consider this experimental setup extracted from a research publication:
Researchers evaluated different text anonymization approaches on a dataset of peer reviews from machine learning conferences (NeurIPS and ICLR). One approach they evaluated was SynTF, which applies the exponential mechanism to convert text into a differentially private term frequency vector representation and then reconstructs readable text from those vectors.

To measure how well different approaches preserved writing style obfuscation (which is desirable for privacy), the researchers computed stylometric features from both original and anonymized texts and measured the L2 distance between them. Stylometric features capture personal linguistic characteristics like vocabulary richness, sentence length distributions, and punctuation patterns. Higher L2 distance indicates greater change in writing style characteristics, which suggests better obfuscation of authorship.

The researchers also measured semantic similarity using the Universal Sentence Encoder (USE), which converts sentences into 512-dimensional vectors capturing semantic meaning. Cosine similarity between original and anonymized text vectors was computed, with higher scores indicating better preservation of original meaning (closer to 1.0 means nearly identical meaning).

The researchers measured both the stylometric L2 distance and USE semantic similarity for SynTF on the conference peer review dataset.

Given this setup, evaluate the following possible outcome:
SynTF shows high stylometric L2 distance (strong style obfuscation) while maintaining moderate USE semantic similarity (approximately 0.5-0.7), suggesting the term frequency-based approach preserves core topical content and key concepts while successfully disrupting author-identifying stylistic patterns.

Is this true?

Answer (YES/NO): NO